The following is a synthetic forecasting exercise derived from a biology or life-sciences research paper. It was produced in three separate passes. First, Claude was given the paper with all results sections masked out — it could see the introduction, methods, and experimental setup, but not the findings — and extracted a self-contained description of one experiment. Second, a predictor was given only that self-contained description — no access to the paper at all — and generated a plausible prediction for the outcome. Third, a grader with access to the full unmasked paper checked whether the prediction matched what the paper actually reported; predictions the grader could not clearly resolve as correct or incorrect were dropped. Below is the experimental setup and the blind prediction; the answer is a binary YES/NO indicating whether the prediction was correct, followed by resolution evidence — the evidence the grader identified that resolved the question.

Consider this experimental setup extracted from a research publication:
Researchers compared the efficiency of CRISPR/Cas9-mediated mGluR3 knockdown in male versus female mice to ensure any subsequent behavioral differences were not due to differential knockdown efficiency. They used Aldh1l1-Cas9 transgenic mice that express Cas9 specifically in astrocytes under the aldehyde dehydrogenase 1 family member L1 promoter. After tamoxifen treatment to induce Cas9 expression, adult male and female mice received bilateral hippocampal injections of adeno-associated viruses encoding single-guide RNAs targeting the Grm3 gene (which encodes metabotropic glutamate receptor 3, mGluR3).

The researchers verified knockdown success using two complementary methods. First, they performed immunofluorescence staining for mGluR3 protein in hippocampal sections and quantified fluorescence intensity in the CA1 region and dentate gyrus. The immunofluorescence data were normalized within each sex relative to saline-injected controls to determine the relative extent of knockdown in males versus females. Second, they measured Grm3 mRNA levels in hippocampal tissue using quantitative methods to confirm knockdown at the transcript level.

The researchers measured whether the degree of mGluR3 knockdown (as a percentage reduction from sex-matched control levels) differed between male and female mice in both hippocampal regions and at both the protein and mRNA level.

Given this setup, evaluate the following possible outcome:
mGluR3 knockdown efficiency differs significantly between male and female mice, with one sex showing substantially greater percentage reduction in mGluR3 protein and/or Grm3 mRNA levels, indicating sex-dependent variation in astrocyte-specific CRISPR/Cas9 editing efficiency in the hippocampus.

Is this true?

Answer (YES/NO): NO